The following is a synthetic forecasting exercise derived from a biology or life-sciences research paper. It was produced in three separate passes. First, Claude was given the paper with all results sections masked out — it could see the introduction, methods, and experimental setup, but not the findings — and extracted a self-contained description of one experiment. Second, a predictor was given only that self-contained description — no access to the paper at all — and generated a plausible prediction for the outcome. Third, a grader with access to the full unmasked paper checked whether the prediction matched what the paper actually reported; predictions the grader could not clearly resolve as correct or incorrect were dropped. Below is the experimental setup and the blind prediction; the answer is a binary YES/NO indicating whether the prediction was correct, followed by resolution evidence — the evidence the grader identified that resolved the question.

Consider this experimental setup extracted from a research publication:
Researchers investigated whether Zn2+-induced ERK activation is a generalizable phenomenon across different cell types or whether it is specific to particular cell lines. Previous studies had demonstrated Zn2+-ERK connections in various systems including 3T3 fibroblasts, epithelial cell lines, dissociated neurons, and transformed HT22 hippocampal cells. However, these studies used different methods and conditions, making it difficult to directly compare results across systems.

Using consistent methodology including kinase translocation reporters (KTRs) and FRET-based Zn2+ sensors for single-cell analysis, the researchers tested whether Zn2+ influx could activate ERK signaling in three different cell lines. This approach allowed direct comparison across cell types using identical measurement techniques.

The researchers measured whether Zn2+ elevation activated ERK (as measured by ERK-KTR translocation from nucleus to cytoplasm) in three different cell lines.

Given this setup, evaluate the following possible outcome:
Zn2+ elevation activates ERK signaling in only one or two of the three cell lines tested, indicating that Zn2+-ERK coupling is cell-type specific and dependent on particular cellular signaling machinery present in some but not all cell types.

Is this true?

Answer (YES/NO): NO